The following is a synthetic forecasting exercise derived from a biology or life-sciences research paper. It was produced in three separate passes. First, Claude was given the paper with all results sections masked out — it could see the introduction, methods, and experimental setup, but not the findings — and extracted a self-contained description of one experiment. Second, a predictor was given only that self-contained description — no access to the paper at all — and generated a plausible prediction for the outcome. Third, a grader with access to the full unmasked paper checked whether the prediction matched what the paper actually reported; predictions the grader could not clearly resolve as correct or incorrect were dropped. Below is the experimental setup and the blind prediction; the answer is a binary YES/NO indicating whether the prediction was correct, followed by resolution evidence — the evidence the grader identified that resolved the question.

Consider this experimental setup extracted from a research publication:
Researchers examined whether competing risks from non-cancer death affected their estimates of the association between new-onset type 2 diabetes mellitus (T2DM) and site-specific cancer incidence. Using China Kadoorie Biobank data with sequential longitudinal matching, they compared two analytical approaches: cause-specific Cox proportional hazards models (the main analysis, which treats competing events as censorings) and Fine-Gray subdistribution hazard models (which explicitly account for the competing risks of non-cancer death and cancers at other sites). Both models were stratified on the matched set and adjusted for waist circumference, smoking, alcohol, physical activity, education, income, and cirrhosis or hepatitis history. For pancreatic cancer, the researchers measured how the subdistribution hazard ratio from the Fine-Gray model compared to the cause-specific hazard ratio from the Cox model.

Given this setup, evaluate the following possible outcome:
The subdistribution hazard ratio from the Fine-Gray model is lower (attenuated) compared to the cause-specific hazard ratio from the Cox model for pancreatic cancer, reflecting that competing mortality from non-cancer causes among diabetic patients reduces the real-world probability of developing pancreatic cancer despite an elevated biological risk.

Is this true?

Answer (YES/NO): YES